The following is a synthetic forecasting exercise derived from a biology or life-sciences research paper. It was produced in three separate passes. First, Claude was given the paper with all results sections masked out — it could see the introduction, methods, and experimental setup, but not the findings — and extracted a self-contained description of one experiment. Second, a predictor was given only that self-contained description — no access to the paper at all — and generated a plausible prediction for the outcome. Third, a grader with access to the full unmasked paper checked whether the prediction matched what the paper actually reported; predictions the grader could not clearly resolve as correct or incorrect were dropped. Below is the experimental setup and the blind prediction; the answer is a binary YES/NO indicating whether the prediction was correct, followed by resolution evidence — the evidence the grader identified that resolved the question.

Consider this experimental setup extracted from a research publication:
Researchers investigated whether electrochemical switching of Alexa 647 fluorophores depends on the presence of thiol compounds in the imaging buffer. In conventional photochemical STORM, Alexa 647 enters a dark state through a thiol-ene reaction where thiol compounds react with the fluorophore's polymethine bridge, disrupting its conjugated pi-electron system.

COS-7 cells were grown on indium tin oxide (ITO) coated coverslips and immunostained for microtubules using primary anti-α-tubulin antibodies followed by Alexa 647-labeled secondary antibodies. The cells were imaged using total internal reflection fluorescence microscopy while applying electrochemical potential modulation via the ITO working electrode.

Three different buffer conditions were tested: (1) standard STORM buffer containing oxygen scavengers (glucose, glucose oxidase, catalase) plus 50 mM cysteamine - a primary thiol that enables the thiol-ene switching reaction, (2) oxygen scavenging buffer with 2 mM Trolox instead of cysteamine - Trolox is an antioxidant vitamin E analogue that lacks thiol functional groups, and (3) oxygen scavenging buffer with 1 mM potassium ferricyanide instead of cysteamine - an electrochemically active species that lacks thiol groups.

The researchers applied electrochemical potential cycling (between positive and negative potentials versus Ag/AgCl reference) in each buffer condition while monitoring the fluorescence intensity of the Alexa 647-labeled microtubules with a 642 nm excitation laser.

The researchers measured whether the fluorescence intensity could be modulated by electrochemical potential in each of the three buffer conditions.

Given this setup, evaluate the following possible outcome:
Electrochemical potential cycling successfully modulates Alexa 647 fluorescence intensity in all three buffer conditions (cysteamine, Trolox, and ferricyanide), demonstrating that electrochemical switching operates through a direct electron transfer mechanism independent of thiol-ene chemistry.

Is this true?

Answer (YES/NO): NO